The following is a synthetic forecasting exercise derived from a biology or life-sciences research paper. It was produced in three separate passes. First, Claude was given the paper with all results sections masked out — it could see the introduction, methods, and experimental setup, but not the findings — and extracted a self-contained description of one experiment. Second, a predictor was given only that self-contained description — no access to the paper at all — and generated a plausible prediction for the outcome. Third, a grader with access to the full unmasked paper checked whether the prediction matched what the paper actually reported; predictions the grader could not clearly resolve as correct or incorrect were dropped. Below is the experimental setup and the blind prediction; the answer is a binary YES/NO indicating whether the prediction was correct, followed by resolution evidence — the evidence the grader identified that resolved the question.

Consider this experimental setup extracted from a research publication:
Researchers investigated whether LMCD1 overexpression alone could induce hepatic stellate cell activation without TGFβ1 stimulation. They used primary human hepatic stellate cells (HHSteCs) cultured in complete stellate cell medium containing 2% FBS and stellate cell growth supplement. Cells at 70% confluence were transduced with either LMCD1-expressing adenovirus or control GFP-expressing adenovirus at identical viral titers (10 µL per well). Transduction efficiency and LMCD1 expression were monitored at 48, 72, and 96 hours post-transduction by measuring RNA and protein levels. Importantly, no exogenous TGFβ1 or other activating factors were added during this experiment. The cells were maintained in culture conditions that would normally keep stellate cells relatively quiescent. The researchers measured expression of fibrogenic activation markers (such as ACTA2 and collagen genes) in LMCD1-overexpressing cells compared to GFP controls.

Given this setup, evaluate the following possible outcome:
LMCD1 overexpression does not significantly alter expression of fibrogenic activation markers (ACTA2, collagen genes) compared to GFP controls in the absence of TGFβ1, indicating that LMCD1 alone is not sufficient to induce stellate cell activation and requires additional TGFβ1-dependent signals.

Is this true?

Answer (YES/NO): NO